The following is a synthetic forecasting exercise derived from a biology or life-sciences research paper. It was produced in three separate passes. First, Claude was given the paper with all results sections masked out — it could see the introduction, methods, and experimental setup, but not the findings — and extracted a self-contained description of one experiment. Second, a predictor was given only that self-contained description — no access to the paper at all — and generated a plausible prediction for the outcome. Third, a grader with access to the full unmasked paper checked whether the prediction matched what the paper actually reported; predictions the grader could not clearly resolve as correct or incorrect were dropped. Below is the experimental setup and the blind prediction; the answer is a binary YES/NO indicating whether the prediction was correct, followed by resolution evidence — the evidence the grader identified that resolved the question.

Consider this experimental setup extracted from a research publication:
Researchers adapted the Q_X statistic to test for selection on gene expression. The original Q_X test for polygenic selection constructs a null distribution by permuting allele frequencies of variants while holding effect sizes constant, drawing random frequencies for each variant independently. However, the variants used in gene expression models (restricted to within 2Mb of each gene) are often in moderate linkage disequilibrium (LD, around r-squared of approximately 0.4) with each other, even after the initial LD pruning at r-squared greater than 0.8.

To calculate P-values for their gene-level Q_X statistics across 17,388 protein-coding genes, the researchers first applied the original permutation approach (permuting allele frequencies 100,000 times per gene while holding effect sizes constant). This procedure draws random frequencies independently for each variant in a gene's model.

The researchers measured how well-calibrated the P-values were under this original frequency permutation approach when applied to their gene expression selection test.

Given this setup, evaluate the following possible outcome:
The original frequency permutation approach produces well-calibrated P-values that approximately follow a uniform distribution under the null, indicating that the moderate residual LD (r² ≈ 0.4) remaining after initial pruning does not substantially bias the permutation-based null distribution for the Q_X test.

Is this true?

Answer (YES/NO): NO